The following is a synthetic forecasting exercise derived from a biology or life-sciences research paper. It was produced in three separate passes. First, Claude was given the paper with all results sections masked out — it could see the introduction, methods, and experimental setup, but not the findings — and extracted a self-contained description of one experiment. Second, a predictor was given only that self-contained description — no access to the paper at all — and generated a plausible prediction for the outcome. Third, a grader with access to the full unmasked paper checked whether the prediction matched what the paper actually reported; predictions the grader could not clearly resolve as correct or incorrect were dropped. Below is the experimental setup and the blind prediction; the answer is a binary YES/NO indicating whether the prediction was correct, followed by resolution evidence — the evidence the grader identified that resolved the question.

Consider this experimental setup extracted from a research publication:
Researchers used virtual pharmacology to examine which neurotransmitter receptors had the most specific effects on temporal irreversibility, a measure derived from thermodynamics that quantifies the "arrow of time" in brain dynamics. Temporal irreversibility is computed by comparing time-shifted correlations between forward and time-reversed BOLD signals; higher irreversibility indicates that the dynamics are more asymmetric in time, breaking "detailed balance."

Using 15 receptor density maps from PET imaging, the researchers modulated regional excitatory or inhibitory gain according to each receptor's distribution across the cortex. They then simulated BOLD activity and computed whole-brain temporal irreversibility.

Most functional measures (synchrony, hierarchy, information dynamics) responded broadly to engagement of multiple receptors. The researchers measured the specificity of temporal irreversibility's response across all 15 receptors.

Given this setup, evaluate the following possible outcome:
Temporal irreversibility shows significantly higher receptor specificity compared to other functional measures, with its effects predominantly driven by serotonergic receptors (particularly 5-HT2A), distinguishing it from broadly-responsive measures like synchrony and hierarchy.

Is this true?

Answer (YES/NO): NO